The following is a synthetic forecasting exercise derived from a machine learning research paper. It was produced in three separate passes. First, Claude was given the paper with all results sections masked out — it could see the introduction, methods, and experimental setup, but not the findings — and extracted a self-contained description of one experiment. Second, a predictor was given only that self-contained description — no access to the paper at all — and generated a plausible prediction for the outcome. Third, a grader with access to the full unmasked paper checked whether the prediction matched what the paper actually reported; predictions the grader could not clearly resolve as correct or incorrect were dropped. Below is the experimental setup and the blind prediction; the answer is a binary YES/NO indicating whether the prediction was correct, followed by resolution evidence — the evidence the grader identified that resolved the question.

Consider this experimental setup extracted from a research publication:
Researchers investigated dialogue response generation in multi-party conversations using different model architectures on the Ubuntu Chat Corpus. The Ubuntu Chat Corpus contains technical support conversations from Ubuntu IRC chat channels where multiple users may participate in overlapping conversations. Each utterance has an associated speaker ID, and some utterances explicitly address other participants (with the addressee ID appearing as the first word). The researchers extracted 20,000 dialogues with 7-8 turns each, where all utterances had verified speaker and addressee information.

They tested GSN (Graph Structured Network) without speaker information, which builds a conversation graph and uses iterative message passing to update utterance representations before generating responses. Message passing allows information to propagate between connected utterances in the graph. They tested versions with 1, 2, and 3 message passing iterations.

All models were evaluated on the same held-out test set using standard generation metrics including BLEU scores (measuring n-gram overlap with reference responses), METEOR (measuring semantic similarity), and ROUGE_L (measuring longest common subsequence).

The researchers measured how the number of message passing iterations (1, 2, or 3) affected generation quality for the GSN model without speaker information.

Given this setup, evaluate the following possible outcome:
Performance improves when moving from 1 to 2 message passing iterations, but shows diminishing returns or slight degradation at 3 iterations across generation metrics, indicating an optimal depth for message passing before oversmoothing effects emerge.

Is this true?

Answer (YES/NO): NO